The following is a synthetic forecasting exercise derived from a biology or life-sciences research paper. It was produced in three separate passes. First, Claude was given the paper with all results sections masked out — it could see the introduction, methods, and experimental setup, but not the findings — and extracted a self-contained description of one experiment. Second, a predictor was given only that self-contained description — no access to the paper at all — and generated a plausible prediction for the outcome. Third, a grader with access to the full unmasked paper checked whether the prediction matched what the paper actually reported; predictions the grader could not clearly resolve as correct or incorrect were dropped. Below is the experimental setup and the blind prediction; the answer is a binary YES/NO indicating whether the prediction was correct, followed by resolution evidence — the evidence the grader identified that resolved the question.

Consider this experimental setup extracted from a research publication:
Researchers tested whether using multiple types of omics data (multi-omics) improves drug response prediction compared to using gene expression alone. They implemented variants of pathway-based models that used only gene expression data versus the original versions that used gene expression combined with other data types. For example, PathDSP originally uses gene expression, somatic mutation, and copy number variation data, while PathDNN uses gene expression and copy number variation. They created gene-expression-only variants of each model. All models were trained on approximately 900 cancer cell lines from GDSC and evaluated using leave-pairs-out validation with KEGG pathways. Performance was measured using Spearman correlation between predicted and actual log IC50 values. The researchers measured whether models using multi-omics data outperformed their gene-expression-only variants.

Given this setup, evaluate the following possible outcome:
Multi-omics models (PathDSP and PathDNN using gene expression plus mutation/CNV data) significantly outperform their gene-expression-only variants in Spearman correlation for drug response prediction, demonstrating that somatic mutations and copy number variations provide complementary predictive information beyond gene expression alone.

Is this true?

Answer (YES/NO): NO